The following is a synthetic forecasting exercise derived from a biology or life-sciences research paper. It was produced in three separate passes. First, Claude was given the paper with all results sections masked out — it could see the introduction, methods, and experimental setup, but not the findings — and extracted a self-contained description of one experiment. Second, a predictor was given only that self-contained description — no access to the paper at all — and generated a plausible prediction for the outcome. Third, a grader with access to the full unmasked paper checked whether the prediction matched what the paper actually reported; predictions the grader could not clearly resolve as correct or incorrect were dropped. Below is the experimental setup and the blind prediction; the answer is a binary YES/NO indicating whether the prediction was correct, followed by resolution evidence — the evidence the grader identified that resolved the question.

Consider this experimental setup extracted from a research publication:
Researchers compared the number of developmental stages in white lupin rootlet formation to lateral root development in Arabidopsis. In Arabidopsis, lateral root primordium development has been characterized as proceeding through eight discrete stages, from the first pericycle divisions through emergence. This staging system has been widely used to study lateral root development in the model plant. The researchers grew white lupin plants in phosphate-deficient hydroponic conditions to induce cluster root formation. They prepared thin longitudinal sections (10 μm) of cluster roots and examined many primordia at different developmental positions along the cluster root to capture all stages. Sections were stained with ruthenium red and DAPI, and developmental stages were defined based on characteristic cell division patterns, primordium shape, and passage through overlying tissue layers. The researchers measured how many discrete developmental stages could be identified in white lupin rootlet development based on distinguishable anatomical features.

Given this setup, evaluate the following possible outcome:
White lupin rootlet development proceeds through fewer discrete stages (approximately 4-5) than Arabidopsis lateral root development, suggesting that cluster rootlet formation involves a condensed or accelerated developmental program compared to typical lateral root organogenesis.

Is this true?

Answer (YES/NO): NO